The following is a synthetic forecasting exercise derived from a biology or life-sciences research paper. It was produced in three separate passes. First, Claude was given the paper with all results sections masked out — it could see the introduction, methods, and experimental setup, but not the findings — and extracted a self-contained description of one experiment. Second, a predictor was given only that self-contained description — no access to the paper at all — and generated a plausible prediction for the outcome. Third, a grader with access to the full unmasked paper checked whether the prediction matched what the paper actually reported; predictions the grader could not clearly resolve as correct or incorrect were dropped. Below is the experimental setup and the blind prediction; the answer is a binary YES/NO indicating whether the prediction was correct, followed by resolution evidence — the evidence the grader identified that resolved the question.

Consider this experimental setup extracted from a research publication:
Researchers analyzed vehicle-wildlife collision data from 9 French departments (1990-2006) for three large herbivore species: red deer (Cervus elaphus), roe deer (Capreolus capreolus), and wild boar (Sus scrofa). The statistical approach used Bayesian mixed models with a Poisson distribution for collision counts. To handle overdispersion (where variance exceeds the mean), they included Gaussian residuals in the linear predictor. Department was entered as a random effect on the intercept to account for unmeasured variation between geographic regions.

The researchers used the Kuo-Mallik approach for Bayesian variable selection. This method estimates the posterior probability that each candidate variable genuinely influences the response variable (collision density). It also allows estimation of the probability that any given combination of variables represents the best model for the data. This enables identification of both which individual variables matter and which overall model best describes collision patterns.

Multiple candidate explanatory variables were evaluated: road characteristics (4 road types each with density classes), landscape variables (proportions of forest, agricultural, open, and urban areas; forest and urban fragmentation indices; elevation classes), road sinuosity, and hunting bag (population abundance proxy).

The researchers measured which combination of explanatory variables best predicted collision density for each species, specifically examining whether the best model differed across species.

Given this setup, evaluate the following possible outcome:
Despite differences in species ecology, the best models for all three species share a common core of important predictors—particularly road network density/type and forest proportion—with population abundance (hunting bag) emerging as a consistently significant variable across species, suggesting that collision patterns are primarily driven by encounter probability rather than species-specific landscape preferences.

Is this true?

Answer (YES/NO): NO